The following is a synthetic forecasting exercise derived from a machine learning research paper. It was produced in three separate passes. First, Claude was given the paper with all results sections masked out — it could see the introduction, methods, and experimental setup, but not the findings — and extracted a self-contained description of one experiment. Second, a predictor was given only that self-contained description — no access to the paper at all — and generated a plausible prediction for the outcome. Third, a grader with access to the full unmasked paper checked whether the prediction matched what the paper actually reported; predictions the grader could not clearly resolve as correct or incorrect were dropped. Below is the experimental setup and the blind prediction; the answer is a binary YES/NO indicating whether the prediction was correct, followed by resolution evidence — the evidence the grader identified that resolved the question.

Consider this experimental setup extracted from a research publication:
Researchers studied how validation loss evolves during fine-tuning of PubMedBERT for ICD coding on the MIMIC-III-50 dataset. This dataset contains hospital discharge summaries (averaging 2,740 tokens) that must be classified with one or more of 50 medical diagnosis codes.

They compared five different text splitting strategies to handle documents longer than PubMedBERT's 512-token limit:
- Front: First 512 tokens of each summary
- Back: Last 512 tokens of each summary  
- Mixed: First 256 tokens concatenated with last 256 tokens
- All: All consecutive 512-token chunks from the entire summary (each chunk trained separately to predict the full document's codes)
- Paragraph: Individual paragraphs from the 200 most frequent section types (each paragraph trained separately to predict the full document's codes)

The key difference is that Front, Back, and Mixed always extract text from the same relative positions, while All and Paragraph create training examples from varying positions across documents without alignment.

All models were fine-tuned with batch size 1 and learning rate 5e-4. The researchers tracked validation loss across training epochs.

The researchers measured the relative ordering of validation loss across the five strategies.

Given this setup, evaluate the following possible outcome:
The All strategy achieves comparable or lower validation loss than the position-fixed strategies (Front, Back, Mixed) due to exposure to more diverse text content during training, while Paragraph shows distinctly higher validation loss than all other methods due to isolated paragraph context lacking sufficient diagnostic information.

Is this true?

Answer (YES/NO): NO